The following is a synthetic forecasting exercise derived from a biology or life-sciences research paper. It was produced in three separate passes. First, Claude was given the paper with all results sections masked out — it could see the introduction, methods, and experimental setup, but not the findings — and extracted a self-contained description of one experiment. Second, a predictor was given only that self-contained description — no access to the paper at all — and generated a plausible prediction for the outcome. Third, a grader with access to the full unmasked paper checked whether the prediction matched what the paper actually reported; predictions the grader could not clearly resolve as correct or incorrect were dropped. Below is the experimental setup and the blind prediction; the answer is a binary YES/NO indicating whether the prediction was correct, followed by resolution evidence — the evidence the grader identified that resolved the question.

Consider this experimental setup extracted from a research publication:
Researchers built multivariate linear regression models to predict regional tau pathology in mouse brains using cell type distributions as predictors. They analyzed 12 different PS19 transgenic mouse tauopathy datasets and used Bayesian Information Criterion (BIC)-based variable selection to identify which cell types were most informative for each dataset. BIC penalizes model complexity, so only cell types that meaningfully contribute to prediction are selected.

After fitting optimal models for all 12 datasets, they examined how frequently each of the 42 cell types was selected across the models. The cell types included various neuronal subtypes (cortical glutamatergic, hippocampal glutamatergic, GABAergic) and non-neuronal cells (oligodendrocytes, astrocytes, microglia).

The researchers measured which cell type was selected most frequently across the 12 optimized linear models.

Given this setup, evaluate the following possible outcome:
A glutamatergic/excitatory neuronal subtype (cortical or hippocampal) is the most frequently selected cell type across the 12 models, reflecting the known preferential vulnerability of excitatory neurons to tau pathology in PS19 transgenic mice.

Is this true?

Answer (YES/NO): NO